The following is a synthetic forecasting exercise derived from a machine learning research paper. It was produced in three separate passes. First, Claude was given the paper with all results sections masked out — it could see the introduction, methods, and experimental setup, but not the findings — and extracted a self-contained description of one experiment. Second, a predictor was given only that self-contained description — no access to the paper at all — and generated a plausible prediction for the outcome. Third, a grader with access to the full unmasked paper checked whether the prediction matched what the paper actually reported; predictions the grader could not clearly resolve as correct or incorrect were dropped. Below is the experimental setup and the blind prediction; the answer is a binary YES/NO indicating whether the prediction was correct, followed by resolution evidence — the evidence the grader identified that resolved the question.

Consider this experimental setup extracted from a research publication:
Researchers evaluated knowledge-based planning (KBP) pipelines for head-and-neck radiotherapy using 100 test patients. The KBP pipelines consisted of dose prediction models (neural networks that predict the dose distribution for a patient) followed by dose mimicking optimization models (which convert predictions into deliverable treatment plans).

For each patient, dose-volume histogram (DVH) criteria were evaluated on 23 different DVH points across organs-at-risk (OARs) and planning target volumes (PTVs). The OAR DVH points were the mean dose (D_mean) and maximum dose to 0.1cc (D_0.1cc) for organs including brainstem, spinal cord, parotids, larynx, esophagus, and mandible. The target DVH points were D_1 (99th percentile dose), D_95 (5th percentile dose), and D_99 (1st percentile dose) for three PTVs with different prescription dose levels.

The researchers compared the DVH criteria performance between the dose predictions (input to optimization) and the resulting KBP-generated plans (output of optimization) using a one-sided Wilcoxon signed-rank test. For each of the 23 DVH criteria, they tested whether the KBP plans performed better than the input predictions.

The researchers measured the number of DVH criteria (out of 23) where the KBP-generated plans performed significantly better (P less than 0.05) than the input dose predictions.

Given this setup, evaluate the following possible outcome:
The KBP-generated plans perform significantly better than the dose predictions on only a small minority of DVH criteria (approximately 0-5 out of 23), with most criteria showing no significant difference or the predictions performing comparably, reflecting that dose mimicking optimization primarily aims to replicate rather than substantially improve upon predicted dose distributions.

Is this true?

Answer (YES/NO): NO